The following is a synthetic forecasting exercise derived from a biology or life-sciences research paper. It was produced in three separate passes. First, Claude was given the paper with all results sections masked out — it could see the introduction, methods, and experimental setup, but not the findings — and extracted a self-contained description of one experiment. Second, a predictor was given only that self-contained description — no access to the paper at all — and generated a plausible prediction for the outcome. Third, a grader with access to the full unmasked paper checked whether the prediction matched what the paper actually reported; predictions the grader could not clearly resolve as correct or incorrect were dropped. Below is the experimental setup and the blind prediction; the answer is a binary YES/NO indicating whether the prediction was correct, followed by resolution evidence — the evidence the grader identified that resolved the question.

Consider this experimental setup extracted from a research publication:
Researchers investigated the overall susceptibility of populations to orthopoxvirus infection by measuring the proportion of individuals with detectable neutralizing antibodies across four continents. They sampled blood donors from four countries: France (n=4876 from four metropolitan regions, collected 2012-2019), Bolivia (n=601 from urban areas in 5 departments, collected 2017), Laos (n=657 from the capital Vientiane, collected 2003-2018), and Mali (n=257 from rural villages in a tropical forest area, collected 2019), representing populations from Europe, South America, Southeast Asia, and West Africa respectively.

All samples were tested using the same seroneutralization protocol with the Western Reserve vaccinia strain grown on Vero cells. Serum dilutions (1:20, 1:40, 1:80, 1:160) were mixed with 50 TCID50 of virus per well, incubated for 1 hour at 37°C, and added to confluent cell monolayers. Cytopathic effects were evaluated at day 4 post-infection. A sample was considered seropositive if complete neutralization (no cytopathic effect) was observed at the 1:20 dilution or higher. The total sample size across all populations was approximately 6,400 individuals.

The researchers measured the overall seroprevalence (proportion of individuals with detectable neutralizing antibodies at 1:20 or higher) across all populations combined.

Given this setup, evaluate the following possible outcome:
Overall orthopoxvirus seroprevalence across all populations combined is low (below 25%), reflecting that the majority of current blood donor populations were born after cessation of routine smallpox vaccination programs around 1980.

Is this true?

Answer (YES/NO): YES